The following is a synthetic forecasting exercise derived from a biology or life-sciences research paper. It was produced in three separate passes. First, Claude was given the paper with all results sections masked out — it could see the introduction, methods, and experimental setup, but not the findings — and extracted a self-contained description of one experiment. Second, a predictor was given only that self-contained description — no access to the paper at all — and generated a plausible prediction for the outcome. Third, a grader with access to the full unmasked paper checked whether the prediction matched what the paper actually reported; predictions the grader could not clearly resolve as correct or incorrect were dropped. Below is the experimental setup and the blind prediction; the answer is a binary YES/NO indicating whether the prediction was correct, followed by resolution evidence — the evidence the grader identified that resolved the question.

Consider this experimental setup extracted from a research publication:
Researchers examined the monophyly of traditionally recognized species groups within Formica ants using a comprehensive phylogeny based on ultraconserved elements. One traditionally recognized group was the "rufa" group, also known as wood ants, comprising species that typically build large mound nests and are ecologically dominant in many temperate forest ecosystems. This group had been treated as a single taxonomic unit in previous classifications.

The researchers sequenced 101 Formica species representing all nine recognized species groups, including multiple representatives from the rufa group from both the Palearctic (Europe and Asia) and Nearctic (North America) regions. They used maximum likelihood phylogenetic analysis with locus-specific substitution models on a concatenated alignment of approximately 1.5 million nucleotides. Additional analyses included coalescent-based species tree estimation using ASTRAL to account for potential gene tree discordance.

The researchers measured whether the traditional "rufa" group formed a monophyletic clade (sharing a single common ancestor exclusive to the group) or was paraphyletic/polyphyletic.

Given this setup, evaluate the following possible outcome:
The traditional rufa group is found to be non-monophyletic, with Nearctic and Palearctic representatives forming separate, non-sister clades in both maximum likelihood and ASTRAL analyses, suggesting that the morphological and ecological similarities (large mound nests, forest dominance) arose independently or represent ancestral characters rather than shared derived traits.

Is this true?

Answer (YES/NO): NO